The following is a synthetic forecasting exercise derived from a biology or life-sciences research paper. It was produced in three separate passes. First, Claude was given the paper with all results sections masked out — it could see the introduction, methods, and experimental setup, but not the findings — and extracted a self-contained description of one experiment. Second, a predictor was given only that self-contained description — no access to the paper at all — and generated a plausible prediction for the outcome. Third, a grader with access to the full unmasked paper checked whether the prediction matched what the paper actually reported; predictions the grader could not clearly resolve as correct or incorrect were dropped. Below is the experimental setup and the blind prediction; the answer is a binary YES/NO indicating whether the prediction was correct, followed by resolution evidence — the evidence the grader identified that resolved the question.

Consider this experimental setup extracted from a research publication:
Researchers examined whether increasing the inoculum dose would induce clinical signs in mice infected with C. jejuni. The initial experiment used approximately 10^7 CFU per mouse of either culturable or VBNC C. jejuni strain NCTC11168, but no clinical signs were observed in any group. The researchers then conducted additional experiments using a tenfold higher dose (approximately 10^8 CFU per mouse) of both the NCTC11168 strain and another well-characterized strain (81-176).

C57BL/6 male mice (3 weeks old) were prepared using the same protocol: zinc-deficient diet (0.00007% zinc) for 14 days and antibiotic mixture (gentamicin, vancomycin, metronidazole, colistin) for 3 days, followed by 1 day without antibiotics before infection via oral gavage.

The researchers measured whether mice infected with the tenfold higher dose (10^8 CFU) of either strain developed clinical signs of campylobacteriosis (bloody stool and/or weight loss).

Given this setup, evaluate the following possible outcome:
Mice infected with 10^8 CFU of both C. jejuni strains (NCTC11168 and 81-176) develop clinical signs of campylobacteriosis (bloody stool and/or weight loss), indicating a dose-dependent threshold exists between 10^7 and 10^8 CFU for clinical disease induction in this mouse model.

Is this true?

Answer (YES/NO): NO